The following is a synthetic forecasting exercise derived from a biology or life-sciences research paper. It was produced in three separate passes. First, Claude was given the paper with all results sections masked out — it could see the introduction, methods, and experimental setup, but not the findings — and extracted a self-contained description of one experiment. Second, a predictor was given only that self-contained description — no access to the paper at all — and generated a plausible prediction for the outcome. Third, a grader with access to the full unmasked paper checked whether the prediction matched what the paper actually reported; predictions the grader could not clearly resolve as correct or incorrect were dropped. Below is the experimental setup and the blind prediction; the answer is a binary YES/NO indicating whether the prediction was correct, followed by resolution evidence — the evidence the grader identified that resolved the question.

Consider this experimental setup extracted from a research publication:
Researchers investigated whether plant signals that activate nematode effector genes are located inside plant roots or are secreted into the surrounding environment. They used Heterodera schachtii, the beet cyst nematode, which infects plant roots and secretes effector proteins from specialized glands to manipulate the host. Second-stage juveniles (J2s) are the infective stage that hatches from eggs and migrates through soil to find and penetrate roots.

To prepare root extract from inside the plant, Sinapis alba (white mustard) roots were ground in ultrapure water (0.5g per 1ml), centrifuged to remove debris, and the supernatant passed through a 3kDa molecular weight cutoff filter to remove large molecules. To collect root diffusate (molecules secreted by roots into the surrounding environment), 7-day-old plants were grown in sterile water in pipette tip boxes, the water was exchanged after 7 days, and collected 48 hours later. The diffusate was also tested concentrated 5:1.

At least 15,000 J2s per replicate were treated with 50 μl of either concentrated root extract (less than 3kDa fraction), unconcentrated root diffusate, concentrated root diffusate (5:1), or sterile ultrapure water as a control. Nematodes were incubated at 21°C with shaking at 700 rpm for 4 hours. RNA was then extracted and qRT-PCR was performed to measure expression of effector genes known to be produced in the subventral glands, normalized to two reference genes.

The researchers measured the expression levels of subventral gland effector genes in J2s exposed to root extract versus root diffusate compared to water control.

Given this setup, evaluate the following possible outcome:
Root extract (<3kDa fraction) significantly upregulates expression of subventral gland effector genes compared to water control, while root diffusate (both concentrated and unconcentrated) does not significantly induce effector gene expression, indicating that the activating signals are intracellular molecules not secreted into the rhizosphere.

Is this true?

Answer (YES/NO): YES